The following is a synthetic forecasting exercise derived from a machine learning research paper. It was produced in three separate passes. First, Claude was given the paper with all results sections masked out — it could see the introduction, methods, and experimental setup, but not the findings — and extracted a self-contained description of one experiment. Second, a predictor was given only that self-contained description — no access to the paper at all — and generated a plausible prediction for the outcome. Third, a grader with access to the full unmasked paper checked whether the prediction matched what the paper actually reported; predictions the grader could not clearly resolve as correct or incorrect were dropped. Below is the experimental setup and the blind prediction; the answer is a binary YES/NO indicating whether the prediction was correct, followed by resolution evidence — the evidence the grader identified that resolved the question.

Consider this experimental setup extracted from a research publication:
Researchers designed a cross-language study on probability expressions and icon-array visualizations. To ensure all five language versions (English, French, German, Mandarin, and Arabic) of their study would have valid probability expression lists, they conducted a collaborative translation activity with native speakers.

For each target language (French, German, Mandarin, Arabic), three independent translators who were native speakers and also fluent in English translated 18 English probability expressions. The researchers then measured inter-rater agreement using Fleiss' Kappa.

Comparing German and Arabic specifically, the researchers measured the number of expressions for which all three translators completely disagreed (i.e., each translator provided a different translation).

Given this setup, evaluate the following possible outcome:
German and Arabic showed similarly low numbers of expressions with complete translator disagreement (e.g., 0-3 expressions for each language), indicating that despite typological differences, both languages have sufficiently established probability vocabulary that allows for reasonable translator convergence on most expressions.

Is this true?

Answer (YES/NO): NO